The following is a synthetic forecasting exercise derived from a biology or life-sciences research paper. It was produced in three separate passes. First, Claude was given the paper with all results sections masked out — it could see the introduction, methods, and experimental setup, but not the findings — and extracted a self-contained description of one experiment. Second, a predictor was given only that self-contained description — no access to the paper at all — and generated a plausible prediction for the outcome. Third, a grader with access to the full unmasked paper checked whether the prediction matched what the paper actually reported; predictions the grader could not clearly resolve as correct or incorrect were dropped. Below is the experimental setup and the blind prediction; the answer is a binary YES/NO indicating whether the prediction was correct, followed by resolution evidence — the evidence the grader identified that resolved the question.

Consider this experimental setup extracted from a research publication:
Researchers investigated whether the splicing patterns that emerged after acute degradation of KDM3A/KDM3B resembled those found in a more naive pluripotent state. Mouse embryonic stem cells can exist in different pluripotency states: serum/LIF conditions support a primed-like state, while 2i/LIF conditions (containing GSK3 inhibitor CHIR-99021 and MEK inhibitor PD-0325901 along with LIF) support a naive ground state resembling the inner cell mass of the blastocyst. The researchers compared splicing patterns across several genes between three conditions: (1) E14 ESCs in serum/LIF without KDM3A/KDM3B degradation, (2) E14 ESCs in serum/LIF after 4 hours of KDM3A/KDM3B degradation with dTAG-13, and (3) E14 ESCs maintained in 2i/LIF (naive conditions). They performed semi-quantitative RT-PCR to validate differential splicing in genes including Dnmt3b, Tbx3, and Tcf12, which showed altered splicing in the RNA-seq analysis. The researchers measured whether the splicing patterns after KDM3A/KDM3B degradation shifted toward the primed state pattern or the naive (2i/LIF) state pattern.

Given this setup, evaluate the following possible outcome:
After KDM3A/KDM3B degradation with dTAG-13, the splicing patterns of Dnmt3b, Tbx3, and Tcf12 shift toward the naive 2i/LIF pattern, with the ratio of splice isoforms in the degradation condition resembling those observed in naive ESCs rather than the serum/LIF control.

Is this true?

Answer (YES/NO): YES